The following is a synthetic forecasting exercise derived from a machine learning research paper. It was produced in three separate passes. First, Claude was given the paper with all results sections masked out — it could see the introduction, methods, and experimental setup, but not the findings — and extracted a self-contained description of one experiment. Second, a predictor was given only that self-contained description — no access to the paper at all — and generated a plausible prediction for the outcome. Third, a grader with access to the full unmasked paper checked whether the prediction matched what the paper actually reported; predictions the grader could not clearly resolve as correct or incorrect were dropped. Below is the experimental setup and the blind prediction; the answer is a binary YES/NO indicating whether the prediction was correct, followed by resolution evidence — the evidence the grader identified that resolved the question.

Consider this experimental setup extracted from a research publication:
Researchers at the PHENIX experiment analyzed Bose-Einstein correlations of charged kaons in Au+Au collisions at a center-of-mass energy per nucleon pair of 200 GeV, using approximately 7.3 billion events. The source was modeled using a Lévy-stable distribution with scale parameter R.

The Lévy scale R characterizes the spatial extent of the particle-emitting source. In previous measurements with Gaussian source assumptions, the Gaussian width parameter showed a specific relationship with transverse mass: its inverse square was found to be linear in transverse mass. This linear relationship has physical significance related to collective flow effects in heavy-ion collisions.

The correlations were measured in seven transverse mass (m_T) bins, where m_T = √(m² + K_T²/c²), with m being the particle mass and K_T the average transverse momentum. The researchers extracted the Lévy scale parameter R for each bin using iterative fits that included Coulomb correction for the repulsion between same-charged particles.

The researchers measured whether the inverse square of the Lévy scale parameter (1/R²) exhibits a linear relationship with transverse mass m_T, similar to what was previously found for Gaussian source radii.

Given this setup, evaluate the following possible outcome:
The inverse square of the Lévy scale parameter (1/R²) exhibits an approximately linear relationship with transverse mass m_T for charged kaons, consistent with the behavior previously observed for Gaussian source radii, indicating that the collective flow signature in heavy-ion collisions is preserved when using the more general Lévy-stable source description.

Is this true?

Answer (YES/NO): YES